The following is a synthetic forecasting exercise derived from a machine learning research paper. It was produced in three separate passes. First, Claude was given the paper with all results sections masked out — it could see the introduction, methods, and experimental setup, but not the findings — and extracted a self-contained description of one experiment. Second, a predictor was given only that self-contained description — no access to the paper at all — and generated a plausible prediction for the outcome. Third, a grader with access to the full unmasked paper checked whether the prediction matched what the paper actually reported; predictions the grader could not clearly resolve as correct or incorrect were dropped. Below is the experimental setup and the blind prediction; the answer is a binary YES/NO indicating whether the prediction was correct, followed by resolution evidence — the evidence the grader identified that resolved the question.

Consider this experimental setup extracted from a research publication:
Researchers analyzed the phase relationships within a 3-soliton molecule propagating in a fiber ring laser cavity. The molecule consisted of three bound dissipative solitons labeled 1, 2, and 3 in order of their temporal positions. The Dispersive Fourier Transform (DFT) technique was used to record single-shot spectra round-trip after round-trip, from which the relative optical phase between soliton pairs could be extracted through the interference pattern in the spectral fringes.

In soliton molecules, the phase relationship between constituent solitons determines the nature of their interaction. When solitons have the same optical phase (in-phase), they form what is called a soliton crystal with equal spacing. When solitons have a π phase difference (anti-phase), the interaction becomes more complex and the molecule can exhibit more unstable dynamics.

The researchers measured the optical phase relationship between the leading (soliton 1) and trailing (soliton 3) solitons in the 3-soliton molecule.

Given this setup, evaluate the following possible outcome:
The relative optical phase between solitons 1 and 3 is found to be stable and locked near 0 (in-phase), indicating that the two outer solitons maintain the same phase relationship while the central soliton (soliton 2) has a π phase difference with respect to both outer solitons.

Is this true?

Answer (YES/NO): NO